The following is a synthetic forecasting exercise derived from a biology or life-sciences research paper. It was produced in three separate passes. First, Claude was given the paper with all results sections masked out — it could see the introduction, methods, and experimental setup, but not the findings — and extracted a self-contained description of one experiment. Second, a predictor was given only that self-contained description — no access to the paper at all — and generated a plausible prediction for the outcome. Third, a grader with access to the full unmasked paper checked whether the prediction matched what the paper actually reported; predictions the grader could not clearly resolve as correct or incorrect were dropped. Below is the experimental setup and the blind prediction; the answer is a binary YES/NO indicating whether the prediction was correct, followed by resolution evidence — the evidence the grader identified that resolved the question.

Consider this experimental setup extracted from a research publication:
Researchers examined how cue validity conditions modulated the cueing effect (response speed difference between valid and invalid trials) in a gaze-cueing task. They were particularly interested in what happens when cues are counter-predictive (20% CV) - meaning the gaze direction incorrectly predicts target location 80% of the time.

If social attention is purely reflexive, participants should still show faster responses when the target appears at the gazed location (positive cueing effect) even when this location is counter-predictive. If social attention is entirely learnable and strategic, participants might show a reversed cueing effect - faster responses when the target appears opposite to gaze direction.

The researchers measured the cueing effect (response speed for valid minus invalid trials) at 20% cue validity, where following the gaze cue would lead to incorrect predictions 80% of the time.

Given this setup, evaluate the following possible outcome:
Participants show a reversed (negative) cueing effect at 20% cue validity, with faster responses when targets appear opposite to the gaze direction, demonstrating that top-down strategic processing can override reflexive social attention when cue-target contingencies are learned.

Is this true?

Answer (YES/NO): NO